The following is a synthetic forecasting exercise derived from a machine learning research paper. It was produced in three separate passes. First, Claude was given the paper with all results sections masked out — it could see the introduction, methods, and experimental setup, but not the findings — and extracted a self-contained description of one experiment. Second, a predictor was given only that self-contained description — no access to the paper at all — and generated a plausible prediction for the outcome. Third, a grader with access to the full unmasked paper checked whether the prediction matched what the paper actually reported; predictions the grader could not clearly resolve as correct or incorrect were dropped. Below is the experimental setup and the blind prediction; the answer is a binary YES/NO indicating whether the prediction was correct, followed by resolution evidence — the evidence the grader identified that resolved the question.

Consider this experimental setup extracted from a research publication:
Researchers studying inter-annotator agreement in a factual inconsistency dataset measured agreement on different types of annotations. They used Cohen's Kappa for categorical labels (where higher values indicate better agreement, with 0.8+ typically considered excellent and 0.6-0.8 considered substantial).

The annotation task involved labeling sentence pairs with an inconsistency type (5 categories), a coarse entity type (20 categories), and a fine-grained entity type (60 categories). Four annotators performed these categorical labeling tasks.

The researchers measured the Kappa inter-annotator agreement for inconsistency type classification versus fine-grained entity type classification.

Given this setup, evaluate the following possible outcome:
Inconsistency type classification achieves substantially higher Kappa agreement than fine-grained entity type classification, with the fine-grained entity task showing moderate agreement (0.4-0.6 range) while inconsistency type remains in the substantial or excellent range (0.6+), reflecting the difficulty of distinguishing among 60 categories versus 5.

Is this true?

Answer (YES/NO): NO